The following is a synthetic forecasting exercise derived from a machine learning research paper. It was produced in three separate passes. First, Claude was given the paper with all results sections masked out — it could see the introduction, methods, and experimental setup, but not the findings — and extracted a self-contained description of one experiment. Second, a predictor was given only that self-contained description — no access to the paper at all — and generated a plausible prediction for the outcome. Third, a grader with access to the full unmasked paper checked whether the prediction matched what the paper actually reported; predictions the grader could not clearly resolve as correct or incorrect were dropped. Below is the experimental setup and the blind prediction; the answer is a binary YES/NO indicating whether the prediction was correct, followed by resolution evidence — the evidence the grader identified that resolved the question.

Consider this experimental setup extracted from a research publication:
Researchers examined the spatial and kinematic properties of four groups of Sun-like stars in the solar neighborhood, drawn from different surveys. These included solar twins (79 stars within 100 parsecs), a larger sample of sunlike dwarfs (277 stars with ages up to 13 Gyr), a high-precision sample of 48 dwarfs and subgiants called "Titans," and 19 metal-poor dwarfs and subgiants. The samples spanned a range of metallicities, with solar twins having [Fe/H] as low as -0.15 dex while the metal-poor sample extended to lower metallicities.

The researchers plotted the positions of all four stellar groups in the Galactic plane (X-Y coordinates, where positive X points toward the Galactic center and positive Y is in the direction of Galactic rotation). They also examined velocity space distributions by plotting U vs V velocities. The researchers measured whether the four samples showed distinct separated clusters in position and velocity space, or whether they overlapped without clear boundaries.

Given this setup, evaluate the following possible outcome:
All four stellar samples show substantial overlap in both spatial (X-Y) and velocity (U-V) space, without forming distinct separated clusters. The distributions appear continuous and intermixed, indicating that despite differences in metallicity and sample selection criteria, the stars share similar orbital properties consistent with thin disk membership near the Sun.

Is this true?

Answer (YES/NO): NO